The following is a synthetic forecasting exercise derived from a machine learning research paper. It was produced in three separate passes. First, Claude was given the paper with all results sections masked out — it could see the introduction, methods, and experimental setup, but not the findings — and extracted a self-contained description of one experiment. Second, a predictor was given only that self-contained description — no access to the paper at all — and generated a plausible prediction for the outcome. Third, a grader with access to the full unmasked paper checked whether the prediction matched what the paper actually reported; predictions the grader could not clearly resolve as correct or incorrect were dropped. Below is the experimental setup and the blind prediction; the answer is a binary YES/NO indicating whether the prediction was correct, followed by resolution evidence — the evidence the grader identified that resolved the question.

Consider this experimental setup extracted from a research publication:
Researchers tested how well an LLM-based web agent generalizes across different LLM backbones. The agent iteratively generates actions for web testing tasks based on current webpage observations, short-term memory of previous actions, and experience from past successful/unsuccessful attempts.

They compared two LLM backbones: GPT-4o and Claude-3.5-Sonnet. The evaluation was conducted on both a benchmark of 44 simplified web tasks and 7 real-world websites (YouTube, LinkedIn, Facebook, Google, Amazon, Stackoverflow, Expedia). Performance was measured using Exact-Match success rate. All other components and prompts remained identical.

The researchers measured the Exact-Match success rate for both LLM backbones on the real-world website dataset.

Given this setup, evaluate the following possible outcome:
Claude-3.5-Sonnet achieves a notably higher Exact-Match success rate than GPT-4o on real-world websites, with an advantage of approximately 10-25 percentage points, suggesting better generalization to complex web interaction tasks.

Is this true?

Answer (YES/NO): NO